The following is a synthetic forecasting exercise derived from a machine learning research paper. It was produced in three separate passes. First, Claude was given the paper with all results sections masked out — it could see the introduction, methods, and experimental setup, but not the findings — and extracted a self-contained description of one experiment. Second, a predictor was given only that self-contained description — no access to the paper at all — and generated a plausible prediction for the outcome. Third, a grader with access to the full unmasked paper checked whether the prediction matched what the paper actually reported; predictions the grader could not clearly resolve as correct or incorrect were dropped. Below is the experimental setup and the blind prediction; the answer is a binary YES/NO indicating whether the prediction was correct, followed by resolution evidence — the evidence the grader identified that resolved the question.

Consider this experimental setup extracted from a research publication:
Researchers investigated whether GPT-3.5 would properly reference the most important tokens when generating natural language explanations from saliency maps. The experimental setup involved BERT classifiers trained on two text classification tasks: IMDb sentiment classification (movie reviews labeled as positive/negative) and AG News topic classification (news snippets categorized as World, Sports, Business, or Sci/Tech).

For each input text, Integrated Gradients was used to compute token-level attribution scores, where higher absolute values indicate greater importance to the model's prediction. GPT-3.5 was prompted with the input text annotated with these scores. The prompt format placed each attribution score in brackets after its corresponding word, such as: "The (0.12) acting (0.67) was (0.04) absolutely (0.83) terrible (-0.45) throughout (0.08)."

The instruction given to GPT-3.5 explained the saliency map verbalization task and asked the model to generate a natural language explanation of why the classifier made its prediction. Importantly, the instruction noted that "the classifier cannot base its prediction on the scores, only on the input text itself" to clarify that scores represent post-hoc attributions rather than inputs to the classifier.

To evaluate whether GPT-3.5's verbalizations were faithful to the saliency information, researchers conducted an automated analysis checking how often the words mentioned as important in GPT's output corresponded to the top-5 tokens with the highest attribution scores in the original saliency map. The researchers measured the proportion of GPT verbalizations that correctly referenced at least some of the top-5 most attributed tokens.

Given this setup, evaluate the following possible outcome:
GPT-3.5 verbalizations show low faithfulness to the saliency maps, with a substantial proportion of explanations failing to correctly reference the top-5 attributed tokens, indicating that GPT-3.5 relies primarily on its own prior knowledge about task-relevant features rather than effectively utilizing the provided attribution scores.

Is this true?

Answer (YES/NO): YES